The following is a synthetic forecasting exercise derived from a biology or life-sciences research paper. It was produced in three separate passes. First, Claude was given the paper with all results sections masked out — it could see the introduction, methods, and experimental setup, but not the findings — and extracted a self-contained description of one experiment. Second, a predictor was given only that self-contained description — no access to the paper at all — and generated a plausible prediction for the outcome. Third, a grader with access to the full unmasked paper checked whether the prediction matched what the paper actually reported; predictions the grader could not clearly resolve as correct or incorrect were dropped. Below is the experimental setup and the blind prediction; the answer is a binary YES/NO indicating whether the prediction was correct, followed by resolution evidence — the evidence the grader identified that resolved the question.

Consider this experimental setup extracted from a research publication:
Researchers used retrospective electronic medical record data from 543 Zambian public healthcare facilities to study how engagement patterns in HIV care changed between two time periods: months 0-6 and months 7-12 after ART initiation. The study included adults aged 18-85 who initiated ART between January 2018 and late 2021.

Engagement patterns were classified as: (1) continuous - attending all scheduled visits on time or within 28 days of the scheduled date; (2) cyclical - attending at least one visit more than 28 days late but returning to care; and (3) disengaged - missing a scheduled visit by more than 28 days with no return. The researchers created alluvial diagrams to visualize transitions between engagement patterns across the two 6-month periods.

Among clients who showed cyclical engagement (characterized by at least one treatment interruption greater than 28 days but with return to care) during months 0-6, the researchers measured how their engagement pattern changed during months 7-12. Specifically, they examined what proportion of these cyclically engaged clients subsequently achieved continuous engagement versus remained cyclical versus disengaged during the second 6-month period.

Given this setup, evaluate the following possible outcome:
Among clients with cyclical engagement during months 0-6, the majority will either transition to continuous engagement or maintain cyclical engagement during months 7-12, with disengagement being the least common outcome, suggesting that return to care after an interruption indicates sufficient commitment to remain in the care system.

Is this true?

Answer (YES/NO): NO